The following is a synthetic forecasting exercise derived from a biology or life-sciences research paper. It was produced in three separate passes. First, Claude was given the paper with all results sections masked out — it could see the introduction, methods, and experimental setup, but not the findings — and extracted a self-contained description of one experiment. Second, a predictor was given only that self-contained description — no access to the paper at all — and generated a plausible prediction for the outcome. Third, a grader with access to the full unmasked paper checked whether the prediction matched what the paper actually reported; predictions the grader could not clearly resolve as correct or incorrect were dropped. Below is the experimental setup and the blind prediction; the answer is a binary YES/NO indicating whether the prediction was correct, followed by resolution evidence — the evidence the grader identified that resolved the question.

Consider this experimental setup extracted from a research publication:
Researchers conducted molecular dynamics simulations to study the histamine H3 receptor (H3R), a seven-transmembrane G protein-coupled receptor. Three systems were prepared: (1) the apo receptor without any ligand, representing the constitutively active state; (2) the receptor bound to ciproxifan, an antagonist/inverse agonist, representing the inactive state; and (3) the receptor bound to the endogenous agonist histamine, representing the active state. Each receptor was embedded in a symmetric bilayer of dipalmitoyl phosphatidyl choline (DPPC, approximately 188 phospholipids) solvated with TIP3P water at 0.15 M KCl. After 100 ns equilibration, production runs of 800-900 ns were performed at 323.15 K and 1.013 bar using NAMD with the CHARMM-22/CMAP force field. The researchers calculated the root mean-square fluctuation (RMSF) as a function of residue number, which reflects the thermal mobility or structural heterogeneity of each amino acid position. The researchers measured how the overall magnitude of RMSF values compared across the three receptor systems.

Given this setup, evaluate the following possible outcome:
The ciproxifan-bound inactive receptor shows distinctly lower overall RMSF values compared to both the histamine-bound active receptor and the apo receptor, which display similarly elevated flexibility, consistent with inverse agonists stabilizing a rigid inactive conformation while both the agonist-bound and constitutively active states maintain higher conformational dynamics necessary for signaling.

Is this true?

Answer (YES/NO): NO